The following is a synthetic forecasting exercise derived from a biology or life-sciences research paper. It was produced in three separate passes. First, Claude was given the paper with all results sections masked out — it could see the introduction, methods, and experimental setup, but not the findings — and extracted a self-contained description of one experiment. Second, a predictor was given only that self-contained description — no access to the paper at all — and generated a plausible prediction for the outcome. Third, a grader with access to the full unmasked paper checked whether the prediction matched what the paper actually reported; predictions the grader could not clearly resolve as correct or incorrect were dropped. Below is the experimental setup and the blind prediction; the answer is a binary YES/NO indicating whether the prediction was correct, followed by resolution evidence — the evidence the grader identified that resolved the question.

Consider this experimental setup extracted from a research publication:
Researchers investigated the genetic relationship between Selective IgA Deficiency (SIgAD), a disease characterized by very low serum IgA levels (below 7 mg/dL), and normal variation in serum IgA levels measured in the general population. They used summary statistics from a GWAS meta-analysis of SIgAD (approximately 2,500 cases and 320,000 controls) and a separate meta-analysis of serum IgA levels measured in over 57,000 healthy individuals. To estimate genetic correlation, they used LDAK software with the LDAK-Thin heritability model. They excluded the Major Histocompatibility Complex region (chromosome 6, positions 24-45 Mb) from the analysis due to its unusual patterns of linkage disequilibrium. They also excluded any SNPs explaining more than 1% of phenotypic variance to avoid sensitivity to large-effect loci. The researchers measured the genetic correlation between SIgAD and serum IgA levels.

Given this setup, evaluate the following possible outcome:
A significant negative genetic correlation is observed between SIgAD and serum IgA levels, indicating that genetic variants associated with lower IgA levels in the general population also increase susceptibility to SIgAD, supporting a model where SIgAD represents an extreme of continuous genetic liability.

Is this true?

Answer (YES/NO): YES